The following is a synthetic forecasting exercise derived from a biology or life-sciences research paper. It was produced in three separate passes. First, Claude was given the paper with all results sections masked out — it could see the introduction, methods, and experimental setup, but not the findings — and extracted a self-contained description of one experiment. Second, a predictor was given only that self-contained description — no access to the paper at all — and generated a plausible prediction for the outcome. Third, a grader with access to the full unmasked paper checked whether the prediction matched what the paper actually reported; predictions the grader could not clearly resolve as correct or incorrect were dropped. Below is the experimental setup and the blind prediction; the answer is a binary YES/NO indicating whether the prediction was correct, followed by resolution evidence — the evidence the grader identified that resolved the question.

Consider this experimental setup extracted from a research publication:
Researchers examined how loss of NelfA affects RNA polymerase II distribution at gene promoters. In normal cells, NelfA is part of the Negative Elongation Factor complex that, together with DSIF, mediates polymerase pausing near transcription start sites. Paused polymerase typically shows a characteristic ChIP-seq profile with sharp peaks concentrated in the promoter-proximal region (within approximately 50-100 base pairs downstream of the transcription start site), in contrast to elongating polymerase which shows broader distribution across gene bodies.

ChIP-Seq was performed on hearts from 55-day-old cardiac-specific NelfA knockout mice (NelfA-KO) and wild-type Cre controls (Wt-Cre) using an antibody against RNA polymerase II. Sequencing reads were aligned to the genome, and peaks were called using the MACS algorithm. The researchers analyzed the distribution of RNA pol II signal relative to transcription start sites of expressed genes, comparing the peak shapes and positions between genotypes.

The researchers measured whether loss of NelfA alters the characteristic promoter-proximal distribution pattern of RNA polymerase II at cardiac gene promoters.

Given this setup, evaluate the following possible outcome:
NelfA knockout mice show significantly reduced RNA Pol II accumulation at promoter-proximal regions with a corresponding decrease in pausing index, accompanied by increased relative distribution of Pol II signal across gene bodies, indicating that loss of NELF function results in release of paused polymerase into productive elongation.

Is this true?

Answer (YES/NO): NO